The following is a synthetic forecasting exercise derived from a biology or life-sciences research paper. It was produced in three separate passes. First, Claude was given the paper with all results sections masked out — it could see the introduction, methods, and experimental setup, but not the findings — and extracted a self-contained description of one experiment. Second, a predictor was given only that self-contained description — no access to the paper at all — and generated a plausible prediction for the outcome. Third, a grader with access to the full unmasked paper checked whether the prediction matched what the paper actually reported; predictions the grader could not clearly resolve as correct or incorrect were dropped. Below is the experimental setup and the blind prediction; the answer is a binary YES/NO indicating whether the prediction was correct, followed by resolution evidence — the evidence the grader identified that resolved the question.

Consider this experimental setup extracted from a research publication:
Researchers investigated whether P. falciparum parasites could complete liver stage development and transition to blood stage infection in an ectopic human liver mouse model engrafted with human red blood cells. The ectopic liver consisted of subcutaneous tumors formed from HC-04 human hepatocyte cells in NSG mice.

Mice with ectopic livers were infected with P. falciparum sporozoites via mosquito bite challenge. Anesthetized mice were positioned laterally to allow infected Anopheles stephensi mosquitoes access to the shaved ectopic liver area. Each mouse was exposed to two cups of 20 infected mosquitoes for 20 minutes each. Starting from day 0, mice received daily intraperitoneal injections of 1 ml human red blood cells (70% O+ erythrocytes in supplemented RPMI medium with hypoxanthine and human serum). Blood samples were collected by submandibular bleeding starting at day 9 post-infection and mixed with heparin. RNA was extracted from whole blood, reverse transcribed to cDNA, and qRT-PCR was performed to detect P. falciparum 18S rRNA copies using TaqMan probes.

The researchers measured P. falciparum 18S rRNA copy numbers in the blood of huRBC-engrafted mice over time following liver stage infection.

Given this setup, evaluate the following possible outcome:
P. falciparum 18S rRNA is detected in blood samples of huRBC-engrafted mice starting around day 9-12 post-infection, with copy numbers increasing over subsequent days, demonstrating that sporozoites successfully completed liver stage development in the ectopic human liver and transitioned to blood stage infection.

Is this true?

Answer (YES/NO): NO